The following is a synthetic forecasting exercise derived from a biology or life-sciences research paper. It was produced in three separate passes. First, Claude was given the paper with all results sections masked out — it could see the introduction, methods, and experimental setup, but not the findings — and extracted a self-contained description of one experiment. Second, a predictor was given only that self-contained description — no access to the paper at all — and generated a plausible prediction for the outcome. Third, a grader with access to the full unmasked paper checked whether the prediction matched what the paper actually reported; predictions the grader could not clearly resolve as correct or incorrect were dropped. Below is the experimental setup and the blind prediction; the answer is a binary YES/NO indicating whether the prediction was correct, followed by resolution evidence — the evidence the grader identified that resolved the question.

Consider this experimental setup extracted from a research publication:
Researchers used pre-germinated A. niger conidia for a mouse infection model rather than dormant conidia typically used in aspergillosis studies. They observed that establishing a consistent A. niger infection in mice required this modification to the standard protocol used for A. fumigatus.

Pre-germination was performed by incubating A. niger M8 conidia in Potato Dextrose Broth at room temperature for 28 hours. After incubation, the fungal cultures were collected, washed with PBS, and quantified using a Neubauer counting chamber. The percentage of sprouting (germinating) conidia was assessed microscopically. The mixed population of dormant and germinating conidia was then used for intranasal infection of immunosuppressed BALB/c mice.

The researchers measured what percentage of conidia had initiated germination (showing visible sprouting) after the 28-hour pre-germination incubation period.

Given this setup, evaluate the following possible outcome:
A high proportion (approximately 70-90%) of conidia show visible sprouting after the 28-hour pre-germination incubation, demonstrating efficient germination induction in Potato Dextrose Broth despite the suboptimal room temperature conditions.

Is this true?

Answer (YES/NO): NO